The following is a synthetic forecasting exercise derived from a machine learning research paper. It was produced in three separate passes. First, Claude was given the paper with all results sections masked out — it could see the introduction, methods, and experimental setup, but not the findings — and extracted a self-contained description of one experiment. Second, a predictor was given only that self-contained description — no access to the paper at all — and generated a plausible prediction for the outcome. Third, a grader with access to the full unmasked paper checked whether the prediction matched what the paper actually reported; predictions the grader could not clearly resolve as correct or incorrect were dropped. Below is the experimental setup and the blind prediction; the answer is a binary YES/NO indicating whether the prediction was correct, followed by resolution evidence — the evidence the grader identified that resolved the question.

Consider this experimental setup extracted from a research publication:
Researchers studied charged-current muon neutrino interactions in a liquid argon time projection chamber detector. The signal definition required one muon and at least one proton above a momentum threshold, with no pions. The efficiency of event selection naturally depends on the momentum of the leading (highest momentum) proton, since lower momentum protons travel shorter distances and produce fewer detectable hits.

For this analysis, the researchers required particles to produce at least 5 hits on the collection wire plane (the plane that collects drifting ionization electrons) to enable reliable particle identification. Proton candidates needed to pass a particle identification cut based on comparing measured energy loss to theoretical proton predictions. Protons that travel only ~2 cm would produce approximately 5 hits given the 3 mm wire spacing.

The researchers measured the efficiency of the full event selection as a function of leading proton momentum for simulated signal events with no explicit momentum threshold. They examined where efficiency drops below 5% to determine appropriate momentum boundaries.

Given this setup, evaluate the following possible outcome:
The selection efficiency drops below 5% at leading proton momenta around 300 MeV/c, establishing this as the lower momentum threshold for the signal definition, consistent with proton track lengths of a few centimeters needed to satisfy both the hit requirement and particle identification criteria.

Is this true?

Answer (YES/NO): YES